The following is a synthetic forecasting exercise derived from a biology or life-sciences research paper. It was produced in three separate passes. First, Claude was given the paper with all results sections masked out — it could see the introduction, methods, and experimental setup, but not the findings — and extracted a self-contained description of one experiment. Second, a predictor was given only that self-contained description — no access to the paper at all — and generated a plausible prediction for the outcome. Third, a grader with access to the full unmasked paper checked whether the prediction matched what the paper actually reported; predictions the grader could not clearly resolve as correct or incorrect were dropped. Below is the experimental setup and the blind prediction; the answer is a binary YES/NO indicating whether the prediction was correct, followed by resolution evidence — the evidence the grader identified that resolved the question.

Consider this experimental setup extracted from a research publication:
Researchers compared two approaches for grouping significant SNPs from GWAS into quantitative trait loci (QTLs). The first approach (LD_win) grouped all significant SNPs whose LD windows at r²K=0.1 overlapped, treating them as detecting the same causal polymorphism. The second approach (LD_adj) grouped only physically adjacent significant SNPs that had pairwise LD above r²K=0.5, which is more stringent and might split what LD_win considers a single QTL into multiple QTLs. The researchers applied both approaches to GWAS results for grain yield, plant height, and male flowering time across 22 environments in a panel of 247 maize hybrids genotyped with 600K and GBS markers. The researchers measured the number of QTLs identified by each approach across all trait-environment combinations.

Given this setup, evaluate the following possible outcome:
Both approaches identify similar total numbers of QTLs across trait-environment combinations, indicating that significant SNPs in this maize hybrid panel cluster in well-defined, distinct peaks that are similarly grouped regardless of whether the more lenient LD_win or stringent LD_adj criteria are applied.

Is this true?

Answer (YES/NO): NO